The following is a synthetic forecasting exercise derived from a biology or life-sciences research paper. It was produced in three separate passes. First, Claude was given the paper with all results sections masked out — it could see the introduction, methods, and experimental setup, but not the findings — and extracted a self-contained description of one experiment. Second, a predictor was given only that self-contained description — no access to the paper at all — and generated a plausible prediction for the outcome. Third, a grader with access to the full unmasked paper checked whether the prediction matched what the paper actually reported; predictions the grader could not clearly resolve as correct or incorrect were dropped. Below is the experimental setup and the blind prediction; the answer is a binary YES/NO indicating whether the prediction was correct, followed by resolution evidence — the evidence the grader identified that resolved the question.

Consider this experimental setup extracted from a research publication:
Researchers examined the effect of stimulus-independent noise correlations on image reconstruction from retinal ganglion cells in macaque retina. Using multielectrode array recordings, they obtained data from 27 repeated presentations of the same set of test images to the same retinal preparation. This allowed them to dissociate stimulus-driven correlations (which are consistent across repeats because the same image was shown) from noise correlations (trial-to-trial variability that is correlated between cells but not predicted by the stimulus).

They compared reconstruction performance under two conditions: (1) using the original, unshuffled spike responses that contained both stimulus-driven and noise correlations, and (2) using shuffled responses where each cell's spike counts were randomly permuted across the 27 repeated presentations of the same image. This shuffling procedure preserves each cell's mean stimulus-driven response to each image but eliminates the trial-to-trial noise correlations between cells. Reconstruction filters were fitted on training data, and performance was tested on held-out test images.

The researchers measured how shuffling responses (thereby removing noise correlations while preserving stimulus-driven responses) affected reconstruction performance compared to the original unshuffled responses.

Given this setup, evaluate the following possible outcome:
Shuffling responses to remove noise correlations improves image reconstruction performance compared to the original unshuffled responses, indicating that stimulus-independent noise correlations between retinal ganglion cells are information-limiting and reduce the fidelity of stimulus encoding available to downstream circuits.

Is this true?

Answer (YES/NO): NO